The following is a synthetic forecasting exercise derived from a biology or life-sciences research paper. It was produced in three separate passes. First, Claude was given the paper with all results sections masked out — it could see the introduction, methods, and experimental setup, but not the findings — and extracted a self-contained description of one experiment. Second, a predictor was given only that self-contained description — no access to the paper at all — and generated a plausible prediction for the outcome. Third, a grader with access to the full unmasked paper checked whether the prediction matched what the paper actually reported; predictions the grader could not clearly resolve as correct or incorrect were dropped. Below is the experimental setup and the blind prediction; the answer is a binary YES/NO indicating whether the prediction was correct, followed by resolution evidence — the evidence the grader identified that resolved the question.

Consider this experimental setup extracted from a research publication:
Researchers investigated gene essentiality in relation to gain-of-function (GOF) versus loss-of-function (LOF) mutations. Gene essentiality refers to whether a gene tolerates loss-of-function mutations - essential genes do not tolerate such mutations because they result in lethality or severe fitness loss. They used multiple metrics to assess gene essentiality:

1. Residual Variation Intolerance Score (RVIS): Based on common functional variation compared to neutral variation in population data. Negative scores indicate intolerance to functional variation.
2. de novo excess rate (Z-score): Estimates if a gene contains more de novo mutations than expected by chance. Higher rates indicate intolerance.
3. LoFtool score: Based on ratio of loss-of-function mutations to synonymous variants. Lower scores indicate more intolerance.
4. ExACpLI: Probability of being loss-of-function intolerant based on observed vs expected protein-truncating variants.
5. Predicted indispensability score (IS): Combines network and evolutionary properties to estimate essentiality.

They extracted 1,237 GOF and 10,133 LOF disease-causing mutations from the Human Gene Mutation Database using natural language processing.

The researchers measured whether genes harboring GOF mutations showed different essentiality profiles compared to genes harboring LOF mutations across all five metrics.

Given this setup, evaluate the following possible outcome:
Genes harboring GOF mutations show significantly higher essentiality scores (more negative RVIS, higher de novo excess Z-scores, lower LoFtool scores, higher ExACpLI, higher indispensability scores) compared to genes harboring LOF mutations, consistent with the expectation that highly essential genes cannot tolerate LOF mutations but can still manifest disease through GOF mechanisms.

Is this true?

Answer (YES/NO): YES